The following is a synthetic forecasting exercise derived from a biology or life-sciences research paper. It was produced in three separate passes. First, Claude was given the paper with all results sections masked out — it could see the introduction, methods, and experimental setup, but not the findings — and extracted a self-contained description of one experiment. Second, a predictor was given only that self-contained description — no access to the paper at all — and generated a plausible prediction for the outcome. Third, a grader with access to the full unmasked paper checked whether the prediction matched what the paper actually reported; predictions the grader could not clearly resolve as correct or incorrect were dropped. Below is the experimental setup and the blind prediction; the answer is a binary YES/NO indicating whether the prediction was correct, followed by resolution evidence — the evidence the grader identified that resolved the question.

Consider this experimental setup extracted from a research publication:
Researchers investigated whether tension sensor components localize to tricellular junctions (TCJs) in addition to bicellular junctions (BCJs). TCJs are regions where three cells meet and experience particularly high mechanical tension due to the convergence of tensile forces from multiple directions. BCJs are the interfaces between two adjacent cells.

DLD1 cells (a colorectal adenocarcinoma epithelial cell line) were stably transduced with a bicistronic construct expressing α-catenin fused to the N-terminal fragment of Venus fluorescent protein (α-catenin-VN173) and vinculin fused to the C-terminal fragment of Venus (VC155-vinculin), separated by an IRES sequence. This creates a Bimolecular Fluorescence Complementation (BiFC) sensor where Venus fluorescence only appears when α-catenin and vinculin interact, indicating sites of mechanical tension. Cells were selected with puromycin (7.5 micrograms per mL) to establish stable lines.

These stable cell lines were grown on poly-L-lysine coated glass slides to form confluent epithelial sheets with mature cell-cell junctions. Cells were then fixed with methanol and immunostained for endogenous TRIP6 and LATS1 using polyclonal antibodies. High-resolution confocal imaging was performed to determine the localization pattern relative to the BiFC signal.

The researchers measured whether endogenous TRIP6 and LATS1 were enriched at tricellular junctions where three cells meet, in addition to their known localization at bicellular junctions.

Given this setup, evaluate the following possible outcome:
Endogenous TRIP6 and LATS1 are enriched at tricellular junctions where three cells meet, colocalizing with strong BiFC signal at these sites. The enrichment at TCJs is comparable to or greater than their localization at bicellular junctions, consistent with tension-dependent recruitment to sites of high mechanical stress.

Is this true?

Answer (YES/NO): YES